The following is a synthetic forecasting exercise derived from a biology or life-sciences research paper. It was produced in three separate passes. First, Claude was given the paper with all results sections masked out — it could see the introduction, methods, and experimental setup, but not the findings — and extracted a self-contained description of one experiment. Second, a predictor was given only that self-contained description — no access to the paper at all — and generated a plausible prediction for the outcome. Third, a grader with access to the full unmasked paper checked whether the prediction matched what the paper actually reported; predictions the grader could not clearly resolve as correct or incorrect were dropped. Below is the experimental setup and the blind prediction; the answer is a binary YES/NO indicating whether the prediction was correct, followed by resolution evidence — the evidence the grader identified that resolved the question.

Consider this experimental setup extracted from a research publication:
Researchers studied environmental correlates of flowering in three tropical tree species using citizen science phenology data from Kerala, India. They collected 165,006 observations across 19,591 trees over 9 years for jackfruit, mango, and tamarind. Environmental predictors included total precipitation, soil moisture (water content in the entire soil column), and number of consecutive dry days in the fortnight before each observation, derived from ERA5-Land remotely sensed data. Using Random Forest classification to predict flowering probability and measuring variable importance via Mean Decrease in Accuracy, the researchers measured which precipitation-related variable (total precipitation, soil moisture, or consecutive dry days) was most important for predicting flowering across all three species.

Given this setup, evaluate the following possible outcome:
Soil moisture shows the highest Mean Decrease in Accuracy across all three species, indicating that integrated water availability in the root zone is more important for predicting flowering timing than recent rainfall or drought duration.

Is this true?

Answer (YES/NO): YES